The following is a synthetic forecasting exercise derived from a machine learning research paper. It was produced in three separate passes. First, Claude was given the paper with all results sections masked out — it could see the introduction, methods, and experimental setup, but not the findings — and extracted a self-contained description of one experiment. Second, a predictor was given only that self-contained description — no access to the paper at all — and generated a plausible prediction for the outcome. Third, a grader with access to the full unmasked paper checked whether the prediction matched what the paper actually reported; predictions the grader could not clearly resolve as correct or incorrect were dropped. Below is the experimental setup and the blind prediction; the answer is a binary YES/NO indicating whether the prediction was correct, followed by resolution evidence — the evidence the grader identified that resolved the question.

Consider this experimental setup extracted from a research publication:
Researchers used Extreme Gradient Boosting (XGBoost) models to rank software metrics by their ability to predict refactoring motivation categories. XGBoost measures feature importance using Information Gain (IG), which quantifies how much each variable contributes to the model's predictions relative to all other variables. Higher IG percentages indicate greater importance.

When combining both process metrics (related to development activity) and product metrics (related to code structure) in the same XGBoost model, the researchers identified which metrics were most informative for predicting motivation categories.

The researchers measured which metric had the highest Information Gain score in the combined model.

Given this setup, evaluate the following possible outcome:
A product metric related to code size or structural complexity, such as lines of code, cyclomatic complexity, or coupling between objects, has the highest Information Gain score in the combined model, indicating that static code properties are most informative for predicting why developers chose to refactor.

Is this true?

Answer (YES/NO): NO